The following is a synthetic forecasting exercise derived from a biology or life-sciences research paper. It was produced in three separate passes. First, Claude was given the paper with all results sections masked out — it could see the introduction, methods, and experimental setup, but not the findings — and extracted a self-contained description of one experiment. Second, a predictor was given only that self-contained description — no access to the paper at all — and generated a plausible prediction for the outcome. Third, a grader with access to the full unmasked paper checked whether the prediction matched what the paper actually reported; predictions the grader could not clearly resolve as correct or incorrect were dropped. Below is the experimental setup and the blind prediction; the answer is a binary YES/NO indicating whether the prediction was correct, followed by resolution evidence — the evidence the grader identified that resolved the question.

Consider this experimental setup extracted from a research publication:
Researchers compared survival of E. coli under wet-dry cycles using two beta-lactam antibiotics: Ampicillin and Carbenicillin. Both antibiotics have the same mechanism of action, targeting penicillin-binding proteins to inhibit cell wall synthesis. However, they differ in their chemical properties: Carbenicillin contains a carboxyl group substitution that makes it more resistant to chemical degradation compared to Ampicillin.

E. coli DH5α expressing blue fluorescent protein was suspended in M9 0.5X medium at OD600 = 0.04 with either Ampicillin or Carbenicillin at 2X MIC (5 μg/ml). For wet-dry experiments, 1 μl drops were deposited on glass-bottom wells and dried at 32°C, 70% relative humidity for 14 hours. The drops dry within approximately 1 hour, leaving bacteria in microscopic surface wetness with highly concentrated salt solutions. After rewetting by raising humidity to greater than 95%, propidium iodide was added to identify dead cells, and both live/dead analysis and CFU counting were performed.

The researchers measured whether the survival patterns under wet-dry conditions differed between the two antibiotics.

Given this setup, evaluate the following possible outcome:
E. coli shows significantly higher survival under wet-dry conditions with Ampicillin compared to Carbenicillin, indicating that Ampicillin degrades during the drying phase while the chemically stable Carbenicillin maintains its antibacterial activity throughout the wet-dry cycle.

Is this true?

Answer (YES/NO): NO